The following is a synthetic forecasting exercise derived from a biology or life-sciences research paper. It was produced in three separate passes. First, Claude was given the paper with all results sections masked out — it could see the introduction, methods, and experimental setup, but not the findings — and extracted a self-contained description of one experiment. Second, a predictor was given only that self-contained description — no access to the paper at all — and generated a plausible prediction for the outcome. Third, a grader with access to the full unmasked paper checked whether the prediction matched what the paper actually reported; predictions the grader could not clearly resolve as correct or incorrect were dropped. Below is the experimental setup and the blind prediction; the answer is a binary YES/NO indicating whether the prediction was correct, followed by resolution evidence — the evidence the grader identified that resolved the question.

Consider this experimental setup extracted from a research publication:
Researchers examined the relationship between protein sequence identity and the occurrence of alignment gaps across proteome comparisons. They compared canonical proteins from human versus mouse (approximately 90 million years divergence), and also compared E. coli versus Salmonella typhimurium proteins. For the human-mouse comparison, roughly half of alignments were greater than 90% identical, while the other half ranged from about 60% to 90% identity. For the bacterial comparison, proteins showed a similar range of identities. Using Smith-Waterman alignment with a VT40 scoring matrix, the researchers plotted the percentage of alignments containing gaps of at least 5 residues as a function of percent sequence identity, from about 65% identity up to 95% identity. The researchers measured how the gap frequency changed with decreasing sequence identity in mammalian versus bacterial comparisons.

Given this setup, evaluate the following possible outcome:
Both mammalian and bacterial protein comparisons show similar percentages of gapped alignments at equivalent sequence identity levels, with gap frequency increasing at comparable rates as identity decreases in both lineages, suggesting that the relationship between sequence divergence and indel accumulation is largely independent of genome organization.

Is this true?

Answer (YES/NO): NO